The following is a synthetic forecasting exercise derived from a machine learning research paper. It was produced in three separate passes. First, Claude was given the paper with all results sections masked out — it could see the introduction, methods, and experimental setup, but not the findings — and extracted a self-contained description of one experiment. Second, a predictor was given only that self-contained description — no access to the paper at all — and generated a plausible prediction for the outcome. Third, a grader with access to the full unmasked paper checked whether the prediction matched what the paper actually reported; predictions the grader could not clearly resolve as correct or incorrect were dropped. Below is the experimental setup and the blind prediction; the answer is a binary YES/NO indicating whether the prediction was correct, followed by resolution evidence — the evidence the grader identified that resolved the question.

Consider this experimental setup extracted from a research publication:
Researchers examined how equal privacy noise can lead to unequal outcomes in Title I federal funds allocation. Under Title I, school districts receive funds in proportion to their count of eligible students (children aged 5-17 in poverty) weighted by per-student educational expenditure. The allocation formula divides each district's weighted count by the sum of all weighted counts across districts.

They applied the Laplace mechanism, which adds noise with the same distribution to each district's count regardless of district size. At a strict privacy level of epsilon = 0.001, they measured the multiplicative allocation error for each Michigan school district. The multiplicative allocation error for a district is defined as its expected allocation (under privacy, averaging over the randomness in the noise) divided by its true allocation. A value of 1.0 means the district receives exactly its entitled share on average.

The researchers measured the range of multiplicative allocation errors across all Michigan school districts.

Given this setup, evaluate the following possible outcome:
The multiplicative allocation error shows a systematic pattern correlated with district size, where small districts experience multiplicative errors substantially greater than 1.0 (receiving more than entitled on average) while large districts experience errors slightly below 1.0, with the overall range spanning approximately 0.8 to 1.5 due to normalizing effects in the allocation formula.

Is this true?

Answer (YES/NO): NO